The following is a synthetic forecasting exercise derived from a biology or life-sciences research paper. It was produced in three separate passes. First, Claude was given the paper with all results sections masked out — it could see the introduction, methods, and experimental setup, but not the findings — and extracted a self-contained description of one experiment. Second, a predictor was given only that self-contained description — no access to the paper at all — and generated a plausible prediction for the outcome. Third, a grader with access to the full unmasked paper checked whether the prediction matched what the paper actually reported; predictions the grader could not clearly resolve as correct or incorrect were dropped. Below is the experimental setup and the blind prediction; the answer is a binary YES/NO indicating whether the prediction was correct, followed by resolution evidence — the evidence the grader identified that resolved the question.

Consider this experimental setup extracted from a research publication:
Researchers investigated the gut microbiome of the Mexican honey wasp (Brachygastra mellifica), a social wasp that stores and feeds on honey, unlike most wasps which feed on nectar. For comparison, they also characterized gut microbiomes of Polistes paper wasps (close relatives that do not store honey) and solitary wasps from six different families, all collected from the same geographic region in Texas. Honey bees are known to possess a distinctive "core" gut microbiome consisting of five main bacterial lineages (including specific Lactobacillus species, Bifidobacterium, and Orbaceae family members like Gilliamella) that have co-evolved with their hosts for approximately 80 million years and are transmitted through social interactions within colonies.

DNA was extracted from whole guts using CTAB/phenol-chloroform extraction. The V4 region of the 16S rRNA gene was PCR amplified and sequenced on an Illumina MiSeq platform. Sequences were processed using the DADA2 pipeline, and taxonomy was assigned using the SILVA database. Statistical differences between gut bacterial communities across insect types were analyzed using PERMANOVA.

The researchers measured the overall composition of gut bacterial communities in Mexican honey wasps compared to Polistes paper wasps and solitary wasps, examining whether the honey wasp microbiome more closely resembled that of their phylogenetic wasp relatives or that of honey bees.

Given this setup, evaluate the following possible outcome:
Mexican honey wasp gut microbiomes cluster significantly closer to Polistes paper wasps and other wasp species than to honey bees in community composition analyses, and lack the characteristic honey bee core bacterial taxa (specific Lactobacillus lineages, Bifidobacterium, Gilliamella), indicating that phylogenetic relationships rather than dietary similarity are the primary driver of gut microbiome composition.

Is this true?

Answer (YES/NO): NO